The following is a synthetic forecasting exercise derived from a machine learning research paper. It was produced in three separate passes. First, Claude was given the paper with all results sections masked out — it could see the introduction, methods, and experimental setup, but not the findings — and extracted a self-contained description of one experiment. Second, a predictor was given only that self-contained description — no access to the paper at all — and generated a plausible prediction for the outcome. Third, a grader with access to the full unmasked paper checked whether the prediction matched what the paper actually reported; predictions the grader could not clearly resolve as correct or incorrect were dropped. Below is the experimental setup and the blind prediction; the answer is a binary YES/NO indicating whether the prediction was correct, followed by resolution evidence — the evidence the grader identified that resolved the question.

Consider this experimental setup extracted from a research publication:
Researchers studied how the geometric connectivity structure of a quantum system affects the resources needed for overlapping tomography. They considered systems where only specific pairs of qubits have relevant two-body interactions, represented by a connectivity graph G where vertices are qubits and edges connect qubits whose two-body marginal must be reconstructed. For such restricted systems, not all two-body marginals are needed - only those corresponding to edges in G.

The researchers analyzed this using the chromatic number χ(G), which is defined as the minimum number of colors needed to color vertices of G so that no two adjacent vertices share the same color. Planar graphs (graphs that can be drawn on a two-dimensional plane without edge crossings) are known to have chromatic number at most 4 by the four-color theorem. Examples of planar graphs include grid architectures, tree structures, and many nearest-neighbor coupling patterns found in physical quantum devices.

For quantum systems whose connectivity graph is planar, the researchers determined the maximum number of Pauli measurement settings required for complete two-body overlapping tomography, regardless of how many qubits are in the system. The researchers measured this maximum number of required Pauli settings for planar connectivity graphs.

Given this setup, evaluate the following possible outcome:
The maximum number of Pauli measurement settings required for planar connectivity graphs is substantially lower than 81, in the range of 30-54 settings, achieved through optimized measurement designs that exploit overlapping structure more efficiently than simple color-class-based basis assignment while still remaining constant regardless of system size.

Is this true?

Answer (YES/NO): NO